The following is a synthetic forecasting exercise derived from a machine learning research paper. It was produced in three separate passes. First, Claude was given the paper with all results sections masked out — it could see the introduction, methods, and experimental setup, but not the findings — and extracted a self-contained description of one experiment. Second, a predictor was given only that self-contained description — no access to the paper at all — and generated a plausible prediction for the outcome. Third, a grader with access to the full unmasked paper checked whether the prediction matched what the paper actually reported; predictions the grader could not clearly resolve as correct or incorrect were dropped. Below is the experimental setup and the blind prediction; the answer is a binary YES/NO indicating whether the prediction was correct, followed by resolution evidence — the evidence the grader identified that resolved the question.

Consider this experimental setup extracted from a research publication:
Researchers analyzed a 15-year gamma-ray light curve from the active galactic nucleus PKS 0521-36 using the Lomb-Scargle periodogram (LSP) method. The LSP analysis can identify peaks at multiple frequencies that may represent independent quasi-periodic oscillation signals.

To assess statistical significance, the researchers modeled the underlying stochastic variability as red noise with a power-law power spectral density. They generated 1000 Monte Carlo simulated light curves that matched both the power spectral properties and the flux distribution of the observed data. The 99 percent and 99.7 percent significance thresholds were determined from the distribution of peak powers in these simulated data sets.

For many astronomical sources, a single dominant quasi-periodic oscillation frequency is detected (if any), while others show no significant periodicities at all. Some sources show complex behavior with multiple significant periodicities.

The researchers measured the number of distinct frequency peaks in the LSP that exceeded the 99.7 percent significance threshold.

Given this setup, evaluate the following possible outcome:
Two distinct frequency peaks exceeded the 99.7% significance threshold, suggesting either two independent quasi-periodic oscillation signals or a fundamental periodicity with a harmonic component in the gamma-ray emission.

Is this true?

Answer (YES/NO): NO